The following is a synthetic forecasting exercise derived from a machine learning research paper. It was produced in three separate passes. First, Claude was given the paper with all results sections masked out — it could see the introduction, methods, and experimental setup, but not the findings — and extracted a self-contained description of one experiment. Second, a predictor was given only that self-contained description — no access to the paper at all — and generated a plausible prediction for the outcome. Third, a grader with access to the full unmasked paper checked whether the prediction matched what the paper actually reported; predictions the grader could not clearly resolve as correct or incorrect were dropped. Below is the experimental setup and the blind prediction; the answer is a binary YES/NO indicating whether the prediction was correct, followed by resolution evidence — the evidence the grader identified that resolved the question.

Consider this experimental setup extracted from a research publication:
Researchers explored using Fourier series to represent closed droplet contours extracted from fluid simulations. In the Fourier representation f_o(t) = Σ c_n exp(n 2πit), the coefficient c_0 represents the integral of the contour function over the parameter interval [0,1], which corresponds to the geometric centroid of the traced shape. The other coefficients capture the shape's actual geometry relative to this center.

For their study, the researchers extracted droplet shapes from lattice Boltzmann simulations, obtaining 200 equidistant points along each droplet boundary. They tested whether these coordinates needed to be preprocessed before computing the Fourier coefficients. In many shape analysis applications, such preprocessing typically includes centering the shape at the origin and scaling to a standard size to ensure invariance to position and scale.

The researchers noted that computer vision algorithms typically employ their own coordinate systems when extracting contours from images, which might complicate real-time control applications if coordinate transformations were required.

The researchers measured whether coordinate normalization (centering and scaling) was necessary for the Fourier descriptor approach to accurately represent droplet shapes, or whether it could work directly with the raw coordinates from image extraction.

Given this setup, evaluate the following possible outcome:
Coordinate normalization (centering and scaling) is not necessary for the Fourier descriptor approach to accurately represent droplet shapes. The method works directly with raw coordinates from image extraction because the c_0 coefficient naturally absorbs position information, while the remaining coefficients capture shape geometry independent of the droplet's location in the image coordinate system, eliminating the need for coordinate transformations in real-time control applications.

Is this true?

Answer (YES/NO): YES